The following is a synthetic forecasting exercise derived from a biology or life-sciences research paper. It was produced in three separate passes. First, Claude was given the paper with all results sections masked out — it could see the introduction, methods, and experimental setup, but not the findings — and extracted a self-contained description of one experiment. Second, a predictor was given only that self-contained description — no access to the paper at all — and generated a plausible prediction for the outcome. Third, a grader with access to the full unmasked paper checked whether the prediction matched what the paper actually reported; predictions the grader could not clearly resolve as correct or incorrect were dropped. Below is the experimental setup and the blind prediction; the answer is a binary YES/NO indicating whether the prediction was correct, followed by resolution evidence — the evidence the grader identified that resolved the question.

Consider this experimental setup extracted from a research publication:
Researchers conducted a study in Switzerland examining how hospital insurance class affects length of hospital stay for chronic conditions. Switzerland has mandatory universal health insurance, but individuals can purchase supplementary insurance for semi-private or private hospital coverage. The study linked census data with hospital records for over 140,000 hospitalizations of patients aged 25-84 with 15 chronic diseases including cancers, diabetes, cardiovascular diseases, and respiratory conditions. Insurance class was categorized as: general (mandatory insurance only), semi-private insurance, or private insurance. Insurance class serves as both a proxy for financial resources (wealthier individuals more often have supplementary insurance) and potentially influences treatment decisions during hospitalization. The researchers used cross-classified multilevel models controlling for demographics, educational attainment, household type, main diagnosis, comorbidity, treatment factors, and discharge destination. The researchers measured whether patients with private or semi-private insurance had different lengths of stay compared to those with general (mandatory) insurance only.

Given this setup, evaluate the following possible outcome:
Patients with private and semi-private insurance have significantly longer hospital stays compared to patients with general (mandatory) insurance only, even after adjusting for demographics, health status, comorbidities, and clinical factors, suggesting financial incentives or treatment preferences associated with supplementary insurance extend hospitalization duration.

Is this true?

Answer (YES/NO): YES